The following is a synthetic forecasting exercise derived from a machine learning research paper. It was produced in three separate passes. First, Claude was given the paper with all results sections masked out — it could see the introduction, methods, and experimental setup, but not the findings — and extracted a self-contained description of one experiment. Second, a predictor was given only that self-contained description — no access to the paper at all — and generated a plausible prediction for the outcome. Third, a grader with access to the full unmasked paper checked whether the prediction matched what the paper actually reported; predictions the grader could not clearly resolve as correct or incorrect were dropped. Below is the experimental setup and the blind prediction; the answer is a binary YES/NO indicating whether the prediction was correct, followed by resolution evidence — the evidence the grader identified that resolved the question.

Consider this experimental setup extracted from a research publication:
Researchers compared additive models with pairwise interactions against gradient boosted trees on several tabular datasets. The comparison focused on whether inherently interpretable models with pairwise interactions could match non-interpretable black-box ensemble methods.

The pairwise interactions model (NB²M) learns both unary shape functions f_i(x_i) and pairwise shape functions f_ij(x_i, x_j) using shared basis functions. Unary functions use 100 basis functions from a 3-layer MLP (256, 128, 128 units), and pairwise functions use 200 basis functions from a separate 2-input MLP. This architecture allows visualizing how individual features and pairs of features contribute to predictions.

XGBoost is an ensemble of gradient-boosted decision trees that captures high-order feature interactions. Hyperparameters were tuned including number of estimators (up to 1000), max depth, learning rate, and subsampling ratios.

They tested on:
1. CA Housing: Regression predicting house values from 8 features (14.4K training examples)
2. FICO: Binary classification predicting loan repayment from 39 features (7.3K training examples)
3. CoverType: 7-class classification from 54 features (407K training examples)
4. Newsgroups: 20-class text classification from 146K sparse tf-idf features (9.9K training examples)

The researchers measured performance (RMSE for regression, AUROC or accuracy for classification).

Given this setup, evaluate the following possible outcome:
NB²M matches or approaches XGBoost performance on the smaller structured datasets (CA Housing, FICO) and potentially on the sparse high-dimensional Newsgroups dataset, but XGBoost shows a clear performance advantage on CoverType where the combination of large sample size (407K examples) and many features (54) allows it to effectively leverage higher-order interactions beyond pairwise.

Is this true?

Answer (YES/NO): NO